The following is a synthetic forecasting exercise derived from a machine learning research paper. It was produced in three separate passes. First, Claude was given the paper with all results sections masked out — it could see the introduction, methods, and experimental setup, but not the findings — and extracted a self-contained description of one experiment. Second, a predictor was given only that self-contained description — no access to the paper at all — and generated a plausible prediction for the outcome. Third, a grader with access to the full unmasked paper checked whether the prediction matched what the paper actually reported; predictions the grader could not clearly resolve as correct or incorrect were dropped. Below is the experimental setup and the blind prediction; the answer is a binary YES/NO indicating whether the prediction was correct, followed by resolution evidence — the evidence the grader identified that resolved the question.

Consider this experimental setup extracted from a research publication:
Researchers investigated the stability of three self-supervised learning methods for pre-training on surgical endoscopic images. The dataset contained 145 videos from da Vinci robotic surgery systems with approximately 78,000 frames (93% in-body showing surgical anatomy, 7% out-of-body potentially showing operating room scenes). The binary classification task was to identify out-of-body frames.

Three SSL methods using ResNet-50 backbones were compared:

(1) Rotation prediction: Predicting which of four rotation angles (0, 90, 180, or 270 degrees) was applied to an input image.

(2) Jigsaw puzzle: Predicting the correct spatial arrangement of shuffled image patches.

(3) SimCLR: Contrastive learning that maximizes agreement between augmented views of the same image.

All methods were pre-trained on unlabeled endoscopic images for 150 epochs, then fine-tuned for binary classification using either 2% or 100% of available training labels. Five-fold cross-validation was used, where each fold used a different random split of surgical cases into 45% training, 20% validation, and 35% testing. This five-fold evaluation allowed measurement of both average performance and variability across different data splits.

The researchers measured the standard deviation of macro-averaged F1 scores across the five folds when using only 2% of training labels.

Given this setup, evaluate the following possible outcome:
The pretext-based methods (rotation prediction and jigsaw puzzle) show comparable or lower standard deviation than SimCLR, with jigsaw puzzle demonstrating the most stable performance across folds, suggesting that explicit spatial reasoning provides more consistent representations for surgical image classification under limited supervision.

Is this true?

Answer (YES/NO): NO